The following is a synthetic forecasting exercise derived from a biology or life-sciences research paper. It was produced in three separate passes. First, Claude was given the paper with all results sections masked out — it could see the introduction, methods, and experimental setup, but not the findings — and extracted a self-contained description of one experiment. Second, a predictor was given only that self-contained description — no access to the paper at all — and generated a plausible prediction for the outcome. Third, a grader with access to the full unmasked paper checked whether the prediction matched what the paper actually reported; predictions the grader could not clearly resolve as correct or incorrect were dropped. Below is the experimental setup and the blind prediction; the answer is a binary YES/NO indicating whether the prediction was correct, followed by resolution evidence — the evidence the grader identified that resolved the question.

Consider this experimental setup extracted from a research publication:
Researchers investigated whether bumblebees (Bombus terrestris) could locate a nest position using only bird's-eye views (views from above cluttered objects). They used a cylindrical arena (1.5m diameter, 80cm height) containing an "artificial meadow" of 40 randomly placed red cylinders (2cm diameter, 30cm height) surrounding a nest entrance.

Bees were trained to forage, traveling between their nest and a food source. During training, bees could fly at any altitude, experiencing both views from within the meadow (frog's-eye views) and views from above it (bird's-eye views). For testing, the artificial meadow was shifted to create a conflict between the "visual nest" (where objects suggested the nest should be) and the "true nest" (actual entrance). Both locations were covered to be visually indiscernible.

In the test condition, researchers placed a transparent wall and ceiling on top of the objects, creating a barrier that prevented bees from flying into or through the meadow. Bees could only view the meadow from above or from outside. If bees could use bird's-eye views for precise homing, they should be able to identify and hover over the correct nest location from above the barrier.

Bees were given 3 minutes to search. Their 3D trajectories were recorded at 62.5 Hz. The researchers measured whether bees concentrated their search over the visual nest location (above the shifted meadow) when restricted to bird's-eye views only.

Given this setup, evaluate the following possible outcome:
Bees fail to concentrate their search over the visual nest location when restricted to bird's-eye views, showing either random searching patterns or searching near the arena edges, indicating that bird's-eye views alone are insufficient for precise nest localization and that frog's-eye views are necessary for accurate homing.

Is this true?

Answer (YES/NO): NO